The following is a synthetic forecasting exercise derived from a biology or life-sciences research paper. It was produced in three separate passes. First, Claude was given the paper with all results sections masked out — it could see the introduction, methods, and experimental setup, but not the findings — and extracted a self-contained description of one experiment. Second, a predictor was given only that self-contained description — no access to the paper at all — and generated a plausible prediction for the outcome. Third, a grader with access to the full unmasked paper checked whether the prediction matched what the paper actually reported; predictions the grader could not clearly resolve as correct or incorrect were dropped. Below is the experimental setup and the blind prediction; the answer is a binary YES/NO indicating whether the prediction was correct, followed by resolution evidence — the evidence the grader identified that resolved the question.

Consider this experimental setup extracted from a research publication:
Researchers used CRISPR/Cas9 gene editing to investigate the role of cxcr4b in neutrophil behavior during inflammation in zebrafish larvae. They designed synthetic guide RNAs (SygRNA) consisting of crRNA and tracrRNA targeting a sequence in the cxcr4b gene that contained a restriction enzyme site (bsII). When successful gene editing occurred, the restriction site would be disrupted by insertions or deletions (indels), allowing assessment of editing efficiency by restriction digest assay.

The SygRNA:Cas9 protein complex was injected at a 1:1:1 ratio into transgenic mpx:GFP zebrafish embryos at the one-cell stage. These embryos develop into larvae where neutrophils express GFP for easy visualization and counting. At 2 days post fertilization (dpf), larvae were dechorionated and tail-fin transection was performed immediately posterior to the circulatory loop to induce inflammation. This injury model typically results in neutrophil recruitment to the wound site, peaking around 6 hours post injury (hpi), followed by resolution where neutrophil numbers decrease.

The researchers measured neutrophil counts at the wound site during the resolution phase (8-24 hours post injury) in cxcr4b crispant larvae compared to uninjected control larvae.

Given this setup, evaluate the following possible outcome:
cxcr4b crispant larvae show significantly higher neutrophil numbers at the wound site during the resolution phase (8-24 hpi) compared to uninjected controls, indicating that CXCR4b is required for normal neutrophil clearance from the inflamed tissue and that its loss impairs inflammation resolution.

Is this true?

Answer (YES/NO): NO